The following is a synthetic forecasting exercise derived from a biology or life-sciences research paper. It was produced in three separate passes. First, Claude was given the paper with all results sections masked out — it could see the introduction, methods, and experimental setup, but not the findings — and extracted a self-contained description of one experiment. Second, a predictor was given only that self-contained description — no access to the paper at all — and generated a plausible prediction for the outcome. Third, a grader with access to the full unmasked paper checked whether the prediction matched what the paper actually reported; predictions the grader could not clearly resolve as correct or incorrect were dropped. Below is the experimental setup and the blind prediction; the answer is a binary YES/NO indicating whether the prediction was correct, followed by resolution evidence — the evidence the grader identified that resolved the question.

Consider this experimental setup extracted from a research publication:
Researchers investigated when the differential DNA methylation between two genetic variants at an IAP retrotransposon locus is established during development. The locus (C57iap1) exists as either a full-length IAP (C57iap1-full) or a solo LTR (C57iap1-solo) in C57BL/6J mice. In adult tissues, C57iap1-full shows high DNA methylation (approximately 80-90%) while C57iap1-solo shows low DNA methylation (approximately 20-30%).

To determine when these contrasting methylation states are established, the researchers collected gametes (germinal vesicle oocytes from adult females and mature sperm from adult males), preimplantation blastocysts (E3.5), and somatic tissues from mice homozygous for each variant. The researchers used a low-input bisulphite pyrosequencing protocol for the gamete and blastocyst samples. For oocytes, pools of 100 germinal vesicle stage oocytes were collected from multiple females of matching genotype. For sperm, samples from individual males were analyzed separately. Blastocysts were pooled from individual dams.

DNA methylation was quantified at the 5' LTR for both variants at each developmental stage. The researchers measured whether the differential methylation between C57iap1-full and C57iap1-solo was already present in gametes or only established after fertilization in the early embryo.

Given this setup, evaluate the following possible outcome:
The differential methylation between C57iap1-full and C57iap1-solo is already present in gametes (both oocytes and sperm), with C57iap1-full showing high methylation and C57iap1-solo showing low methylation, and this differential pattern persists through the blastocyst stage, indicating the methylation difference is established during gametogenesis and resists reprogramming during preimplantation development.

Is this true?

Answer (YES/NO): NO